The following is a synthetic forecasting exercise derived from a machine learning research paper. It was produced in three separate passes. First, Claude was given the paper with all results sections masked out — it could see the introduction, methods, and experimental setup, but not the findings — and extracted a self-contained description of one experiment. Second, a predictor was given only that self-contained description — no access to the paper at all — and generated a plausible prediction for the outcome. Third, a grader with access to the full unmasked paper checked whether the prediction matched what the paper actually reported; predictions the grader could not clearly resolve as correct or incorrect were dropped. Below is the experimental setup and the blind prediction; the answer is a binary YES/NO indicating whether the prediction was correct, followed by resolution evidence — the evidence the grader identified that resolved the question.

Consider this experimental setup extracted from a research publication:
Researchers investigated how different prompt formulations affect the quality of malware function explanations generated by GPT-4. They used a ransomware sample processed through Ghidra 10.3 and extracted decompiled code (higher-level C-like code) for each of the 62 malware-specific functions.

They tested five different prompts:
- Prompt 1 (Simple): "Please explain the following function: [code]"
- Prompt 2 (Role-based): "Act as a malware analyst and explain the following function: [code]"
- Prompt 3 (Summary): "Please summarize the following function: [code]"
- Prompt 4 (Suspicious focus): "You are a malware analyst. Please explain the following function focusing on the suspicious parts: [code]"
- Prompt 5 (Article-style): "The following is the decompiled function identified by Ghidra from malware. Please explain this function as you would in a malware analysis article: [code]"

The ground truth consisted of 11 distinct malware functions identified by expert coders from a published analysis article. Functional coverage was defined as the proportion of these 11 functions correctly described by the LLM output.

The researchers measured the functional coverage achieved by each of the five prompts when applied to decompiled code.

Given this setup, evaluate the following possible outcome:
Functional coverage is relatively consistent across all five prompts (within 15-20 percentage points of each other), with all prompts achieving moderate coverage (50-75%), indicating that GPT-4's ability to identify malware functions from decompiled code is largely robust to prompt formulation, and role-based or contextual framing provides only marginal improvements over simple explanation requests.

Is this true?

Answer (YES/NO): NO